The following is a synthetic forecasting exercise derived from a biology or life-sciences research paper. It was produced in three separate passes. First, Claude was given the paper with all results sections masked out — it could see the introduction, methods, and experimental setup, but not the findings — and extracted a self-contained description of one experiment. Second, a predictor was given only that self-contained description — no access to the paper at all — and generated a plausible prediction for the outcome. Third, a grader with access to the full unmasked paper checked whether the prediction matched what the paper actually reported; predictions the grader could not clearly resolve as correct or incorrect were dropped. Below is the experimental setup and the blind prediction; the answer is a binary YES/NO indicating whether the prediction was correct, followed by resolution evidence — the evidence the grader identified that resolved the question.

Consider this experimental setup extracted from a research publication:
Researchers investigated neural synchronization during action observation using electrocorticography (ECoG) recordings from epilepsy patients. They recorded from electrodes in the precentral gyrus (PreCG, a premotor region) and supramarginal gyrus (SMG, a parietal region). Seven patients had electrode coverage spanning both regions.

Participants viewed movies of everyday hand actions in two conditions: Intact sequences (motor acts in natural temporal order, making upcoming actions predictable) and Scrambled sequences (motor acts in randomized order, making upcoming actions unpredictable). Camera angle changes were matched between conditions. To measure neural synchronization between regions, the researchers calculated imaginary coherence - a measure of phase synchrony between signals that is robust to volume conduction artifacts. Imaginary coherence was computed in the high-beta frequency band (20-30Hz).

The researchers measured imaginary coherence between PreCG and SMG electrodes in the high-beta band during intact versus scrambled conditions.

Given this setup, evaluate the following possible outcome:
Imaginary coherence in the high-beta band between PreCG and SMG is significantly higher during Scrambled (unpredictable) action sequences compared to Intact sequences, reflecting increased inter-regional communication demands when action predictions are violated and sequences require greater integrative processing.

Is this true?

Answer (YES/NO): NO